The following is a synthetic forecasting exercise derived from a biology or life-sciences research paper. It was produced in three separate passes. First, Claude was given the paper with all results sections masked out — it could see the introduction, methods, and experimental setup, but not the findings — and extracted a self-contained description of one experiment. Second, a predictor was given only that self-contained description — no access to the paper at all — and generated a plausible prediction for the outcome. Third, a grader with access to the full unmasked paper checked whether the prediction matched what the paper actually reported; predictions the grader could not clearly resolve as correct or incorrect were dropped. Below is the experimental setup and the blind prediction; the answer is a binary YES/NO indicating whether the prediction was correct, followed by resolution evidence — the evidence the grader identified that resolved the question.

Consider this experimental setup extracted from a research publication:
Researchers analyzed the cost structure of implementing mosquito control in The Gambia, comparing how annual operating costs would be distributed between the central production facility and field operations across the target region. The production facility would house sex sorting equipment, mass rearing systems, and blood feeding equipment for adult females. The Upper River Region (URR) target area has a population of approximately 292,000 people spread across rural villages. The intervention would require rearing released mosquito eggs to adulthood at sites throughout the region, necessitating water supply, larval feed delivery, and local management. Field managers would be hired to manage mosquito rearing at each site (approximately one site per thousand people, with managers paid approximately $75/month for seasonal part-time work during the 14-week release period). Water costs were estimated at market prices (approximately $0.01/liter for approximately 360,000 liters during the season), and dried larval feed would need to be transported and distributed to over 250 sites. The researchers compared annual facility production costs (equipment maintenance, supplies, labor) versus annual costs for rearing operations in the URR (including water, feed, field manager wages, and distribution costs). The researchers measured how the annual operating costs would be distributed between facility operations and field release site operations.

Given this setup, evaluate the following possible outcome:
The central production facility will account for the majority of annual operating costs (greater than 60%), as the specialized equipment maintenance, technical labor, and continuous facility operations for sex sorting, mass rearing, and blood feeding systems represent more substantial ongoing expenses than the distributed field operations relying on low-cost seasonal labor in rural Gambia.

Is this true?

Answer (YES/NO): NO